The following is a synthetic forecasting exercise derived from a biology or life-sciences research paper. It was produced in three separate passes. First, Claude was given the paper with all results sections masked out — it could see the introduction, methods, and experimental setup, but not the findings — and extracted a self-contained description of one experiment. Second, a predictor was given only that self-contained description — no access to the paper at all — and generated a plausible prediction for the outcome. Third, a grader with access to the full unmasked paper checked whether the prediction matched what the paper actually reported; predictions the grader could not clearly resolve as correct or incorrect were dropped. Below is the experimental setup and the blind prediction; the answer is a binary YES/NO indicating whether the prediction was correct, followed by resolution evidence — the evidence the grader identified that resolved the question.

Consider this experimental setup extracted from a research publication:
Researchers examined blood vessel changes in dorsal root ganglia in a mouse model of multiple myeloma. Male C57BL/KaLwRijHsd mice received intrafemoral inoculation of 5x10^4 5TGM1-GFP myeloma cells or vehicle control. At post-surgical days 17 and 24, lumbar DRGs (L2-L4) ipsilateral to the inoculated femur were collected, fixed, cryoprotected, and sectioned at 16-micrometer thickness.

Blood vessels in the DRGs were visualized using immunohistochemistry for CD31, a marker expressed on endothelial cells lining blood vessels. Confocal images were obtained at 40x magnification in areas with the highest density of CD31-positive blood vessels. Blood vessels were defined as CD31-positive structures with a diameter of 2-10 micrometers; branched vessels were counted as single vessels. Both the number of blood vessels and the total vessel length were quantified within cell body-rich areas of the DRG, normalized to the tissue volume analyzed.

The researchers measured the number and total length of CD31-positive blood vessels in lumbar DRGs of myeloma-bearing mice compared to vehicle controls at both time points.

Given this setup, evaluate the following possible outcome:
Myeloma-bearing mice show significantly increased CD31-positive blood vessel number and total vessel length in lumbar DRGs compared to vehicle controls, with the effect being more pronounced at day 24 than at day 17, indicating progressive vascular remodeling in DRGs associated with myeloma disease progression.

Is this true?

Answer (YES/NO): NO